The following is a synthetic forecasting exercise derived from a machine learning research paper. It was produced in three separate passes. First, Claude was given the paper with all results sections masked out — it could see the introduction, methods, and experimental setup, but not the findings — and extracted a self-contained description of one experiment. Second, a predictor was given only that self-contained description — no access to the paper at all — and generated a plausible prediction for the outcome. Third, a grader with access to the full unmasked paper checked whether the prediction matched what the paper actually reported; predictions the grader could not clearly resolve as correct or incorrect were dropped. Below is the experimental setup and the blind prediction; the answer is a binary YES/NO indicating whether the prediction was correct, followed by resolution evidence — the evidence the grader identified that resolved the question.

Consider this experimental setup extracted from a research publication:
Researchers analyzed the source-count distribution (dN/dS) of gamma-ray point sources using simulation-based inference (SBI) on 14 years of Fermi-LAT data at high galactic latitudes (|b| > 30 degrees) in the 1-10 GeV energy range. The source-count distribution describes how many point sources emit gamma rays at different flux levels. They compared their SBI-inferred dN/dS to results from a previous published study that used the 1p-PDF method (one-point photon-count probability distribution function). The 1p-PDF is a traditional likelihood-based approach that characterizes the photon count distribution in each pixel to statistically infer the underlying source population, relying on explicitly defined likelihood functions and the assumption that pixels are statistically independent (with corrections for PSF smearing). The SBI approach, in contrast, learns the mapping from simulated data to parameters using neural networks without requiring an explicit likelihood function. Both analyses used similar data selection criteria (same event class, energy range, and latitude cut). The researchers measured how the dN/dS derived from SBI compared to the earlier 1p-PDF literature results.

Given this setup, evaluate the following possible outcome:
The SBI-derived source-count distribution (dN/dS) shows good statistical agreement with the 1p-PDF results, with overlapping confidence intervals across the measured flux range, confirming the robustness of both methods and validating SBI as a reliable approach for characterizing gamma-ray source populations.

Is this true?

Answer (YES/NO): YES